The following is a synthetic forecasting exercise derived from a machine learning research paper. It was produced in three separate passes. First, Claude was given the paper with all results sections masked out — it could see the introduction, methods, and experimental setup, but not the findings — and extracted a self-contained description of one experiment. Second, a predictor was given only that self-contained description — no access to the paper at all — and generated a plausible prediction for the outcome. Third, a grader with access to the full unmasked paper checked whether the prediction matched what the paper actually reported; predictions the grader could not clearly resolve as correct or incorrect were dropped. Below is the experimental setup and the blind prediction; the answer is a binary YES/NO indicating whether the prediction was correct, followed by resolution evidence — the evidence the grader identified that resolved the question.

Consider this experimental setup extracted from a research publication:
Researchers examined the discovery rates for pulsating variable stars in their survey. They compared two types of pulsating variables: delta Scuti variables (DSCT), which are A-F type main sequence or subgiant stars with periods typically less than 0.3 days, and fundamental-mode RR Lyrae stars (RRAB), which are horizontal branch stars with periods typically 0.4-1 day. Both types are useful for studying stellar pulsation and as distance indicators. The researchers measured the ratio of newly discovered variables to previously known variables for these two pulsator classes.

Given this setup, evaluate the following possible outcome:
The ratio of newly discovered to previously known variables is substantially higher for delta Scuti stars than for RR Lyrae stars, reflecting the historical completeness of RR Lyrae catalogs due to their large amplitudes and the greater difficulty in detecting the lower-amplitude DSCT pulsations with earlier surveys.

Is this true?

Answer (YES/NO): YES